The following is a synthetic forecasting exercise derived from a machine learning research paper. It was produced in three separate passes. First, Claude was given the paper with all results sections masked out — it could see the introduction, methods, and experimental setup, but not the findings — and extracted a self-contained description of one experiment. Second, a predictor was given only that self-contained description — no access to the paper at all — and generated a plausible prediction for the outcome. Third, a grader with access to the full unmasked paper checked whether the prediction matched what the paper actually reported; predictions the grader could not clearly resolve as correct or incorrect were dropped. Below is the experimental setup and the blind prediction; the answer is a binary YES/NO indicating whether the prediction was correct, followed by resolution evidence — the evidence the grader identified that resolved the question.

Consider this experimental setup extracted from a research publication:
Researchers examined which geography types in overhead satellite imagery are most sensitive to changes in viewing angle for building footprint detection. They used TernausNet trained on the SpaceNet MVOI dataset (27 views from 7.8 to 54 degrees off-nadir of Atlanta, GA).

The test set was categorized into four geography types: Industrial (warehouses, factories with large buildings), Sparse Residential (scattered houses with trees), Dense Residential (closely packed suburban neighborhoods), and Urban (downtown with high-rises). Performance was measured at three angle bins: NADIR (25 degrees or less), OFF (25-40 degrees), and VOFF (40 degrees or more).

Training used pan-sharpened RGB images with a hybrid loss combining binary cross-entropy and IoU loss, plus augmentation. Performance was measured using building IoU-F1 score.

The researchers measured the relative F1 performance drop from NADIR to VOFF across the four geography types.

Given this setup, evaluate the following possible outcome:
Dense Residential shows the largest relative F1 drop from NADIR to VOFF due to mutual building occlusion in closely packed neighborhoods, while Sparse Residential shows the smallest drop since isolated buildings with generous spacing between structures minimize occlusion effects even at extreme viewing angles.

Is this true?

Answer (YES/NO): NO